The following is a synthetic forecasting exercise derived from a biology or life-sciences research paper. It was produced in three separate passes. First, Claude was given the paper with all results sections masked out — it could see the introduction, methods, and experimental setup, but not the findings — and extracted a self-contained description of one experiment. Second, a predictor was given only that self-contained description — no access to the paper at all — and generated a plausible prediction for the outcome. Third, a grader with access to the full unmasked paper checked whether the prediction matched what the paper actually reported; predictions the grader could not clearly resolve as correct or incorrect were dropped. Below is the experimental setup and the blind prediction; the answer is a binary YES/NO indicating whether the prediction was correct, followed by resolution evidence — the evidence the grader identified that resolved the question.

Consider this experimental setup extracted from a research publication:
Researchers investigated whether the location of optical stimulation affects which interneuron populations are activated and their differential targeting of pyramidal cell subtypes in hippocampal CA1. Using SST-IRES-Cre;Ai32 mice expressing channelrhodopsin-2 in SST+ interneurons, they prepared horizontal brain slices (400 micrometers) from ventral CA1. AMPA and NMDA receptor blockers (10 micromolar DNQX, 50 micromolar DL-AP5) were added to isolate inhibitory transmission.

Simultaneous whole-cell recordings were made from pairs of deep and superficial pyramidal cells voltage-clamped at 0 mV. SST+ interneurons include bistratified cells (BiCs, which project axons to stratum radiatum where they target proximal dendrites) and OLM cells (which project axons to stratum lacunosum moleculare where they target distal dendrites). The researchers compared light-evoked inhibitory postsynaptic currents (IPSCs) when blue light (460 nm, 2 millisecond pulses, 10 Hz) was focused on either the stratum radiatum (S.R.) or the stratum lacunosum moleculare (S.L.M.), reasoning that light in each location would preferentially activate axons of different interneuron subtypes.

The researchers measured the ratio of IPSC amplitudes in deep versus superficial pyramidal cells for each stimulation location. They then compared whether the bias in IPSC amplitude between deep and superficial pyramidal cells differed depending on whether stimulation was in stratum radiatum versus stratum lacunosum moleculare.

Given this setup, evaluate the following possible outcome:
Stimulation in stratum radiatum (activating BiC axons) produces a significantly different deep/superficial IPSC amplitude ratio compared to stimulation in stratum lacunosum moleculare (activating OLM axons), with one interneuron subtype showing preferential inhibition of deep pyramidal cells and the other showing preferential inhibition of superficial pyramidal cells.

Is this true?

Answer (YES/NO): NO